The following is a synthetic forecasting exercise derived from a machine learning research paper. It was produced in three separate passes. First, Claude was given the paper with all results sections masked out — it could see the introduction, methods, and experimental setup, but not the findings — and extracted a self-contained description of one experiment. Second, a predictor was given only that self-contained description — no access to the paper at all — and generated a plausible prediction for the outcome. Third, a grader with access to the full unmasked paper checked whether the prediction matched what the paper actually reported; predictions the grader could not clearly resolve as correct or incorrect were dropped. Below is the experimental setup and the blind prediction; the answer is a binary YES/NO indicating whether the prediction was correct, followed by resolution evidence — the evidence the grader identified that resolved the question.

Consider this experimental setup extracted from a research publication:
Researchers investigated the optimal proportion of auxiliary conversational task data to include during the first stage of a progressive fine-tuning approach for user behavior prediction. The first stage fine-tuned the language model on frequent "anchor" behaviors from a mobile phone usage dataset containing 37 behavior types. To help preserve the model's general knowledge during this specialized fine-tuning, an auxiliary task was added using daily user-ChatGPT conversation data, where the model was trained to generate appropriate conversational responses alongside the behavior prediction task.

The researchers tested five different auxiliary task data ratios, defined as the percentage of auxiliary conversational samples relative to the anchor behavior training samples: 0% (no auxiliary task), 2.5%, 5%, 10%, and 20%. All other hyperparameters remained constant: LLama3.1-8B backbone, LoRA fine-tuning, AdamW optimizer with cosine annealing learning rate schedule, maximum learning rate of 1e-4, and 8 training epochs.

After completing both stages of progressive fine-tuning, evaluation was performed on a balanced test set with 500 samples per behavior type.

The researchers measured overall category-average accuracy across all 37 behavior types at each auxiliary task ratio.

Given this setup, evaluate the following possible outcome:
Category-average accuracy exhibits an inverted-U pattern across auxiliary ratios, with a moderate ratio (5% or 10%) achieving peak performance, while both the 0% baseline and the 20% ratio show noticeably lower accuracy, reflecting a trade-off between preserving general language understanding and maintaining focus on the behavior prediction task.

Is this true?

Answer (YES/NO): YES